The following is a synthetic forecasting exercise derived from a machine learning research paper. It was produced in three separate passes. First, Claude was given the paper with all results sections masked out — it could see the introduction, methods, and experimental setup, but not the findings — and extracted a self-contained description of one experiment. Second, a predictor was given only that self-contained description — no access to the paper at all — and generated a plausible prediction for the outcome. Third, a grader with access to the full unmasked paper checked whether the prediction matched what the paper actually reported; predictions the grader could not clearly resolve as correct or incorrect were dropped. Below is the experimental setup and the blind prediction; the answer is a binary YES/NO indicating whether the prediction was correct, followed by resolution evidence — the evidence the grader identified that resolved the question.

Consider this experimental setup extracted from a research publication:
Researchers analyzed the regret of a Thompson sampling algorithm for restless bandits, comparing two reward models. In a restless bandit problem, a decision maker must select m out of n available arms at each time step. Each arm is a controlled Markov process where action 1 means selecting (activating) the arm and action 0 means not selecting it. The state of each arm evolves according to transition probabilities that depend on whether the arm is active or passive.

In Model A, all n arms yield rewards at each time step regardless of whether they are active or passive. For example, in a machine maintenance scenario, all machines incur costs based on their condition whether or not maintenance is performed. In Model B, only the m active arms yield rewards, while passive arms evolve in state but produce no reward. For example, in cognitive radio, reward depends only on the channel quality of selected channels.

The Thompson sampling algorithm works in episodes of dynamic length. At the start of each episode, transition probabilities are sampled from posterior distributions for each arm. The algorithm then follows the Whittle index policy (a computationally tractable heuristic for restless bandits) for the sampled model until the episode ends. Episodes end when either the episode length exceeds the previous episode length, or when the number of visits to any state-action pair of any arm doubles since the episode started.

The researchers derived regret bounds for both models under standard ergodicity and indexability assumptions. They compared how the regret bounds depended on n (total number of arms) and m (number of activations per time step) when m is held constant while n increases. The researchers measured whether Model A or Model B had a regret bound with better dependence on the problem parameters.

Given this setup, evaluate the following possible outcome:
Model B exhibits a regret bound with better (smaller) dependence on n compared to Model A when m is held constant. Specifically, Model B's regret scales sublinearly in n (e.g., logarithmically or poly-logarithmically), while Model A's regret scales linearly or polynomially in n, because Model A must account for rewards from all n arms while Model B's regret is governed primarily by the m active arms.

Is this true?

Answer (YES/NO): NO